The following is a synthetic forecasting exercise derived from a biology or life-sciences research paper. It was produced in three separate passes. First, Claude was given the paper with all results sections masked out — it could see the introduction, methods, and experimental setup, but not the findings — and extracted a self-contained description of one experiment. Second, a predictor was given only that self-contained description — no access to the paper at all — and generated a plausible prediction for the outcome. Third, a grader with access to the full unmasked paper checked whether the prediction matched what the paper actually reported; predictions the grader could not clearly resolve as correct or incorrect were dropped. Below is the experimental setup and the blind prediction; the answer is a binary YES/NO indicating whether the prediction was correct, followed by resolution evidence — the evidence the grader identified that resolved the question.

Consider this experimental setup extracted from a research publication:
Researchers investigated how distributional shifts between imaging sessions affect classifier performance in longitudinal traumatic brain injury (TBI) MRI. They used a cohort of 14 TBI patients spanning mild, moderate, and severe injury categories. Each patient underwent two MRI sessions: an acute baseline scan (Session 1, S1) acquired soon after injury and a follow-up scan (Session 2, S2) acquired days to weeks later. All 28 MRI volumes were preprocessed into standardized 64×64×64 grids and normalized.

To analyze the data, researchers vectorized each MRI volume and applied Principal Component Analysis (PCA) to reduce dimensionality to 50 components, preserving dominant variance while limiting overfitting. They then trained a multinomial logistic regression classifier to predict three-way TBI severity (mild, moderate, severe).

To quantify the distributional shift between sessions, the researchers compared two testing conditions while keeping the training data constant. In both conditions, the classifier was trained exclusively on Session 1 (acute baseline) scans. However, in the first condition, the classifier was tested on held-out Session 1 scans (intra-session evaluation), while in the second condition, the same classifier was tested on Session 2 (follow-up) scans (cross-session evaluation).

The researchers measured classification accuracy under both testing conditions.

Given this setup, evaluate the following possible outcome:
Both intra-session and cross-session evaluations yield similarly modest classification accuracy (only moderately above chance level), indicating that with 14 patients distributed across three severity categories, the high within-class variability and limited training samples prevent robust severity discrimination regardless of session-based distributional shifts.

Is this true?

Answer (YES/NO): NO